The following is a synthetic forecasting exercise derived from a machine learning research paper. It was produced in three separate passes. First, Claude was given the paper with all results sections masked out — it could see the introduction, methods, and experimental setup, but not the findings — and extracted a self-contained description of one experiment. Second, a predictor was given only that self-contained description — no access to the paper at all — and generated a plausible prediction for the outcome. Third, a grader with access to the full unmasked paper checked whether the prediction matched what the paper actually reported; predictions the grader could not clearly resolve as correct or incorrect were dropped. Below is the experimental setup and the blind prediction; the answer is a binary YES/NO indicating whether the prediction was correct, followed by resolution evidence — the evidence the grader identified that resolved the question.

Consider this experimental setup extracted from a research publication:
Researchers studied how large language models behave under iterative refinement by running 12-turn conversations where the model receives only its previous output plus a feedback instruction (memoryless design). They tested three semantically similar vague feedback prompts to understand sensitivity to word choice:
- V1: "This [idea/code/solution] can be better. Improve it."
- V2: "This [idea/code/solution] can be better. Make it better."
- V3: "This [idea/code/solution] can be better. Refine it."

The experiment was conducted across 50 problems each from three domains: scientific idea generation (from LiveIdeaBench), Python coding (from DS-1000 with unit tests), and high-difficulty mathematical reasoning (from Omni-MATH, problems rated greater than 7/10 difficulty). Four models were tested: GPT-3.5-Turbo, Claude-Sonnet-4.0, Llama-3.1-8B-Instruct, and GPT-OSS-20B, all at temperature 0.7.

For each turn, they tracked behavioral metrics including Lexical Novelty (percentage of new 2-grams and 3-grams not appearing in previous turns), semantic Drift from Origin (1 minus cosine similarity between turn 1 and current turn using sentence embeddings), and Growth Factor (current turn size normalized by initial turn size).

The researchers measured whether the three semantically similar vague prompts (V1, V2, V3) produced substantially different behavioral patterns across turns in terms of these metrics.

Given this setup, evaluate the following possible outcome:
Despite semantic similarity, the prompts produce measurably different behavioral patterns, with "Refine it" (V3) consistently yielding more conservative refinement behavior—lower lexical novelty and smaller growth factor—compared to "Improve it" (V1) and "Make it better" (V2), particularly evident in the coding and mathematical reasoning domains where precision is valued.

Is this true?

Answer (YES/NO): NO